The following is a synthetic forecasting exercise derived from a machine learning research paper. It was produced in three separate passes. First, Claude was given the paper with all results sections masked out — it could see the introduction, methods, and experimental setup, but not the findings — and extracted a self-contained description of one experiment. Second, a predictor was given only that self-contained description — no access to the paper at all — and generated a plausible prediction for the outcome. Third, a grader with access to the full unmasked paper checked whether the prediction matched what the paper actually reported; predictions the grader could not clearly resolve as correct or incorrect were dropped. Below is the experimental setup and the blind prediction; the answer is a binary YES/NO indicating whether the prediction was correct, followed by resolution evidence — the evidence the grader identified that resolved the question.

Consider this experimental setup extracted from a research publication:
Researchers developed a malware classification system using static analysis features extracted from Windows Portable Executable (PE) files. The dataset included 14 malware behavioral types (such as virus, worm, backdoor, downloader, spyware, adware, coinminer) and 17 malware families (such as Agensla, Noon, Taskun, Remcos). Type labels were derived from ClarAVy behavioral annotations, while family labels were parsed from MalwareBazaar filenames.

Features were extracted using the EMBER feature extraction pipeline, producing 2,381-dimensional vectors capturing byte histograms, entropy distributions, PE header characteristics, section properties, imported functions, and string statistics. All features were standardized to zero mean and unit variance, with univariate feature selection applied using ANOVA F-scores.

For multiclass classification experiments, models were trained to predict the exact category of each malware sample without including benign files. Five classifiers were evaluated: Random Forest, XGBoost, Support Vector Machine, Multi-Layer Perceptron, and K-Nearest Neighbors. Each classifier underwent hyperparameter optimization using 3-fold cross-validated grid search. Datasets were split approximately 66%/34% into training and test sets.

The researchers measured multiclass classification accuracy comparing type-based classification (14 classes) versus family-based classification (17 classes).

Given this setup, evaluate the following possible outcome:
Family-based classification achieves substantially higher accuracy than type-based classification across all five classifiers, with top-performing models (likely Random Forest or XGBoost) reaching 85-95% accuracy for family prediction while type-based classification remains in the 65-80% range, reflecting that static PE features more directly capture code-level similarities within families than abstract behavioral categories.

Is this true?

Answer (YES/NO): NO